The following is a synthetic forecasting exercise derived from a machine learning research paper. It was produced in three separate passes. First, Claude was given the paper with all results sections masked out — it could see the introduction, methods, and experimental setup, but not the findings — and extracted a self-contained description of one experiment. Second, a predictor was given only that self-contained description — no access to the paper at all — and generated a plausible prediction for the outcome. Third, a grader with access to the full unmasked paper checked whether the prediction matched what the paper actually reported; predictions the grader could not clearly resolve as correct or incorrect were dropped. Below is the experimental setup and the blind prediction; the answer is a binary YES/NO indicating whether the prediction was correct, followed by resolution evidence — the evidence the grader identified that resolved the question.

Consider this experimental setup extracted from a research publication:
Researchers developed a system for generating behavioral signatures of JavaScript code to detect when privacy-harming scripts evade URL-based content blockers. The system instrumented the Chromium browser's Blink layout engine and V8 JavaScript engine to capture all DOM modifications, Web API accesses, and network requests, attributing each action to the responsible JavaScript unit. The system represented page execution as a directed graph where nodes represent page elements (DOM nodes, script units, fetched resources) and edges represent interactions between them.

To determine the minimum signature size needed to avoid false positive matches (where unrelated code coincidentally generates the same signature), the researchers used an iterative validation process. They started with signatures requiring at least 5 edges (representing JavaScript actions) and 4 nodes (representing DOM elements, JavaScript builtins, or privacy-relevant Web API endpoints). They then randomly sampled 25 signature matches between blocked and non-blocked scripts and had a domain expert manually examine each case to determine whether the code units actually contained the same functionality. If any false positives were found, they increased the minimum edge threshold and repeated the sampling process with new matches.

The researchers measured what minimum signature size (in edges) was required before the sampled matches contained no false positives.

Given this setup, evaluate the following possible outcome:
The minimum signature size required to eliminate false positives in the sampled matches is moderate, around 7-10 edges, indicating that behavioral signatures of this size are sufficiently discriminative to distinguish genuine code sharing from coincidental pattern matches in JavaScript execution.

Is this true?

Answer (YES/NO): NO